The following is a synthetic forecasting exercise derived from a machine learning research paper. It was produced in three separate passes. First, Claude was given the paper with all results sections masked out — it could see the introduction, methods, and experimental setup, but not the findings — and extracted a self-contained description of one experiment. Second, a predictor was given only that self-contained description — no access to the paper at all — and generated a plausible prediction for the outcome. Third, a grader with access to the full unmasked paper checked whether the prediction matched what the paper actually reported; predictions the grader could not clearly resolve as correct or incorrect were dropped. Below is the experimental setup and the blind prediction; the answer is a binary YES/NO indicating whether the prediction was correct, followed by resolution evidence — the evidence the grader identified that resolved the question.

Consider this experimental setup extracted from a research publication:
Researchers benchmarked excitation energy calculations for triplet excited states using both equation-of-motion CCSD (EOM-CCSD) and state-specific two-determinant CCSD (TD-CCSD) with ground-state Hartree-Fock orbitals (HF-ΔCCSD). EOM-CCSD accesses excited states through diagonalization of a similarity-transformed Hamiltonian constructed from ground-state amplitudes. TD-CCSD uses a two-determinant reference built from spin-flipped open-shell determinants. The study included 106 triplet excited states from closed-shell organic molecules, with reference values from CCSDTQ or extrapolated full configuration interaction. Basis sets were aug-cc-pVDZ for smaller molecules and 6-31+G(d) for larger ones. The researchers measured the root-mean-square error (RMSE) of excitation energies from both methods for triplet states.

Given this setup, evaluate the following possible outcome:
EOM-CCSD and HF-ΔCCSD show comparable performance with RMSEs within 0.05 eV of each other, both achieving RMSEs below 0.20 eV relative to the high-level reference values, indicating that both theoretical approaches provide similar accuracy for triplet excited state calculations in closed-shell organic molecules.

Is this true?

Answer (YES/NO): NO